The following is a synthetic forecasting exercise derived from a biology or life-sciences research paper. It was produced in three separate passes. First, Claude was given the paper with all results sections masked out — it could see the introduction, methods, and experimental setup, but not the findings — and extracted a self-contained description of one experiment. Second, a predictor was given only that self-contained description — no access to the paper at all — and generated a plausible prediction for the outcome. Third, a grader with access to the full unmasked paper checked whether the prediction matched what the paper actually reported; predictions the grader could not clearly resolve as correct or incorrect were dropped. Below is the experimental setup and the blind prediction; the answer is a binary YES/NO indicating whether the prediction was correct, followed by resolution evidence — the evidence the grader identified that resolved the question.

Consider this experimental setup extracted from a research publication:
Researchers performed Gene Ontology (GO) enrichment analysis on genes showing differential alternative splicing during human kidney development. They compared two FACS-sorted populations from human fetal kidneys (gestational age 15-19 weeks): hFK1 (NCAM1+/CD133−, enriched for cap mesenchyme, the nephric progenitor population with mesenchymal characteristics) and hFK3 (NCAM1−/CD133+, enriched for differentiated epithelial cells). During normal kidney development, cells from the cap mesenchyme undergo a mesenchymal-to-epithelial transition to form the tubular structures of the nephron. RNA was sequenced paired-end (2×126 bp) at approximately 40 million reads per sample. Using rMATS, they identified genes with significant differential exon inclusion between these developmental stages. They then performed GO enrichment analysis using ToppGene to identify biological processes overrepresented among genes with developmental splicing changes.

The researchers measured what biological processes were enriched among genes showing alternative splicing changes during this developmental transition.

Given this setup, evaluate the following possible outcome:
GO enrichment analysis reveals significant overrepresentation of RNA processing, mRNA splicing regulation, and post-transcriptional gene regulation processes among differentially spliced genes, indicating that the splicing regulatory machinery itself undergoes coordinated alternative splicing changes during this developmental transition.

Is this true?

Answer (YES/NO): NO